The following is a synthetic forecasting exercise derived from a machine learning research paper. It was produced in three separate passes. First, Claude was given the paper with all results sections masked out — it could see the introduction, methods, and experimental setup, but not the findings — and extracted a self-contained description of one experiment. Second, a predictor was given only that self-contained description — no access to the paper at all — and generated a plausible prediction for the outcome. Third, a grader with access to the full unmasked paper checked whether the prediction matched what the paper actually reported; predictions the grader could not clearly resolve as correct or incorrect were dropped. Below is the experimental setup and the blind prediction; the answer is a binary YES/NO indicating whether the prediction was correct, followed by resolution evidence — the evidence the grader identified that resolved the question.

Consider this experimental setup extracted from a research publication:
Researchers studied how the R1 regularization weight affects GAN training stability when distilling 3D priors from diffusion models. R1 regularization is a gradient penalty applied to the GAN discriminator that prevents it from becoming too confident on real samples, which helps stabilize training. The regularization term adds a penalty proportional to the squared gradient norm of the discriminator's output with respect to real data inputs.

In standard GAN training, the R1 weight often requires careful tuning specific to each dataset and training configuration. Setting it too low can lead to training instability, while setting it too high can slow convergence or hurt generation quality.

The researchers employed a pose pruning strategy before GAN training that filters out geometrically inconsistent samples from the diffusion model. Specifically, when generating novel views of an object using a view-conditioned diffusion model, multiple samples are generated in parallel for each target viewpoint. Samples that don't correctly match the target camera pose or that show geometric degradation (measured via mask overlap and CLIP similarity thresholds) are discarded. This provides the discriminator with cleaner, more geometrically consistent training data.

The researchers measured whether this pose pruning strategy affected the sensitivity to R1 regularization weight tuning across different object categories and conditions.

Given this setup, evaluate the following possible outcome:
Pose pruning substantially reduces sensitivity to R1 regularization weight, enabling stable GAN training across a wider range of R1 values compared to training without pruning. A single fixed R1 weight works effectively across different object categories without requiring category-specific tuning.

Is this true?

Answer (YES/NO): YES